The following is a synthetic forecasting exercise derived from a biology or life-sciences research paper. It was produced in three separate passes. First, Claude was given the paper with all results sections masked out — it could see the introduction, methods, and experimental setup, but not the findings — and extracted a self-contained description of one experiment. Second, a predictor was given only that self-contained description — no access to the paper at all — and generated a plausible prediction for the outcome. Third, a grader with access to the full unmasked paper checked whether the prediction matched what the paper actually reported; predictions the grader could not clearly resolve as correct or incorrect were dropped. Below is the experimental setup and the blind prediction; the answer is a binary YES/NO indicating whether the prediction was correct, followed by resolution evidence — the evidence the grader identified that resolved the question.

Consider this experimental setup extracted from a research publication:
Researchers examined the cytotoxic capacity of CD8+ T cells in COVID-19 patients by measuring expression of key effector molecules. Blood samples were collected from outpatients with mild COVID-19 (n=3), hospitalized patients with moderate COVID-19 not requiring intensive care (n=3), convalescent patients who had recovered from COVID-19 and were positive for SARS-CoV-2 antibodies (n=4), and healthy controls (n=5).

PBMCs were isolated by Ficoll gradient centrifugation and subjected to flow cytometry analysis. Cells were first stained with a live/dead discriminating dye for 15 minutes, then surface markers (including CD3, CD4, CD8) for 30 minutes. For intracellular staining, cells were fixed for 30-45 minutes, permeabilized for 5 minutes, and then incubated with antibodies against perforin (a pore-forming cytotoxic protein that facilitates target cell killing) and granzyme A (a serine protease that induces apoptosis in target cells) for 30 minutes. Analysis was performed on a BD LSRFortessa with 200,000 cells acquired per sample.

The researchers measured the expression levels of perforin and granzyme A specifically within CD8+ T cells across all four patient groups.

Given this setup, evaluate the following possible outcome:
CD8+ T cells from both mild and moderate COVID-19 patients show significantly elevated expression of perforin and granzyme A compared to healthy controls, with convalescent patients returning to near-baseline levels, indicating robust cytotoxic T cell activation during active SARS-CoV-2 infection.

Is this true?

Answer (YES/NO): NO